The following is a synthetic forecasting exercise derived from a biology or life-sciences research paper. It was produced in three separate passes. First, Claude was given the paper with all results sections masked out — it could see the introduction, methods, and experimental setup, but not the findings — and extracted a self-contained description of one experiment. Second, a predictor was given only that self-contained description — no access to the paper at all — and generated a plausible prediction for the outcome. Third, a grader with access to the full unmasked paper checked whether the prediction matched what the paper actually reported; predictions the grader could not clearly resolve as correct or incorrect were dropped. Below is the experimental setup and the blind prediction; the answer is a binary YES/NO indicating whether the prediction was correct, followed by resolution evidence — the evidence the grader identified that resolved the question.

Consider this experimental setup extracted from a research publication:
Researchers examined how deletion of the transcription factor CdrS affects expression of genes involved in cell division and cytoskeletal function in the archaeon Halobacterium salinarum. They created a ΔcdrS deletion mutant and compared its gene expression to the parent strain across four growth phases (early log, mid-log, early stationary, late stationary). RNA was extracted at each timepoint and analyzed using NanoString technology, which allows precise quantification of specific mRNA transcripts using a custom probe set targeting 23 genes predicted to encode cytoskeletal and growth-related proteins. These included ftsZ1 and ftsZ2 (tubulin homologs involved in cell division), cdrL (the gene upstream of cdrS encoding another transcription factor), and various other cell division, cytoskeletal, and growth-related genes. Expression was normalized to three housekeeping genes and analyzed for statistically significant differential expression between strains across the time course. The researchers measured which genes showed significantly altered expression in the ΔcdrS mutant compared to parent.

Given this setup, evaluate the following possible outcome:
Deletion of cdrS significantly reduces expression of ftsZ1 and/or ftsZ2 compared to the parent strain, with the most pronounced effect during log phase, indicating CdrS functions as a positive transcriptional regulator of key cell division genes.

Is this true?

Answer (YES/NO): YES